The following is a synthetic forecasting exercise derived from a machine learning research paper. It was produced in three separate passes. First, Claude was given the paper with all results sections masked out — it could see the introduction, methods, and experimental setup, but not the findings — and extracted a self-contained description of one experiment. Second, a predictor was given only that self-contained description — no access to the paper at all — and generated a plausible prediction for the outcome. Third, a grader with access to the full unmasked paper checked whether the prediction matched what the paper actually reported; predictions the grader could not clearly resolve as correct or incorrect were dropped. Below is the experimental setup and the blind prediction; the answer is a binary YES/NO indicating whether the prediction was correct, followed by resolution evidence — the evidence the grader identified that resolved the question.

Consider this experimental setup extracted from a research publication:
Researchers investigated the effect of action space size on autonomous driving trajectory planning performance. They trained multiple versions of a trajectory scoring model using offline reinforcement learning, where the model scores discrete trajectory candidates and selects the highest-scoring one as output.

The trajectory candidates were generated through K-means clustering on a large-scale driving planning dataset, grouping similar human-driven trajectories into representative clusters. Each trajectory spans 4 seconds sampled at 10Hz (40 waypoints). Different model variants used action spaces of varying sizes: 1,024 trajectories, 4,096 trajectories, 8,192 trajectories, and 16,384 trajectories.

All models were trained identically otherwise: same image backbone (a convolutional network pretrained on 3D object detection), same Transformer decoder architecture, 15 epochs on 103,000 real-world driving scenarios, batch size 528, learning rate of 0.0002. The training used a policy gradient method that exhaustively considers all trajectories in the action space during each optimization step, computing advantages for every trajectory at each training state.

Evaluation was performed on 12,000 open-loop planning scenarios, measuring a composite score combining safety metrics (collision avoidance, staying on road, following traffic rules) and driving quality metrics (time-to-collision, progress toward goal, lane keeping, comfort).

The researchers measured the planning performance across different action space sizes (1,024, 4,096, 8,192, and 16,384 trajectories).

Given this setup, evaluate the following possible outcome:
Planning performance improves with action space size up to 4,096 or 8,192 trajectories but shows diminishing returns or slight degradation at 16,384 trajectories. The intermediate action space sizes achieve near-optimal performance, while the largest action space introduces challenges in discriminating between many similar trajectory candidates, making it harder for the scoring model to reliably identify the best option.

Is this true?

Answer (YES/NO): NO